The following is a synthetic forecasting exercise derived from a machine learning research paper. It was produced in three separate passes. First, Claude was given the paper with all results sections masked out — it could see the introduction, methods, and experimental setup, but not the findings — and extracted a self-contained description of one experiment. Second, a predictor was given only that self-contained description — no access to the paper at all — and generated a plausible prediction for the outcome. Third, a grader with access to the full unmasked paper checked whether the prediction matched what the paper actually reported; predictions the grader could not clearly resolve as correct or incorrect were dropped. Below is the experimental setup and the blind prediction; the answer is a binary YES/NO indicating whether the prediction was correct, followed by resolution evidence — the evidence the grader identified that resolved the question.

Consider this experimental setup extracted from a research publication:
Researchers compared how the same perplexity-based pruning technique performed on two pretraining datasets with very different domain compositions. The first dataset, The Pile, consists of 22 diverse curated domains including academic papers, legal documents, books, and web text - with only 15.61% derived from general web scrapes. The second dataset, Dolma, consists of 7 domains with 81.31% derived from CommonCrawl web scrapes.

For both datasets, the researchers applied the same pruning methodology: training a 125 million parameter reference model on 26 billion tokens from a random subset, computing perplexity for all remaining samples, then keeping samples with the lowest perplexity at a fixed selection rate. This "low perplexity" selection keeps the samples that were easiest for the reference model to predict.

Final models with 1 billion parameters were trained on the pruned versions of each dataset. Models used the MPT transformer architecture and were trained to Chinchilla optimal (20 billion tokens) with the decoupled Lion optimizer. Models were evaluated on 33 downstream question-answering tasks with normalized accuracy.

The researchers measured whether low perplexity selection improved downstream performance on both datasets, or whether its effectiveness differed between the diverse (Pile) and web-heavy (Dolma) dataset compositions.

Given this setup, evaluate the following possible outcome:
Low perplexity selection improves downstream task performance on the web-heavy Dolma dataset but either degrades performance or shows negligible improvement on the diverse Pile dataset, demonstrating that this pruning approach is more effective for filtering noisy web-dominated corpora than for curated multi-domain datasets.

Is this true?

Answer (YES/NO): NO